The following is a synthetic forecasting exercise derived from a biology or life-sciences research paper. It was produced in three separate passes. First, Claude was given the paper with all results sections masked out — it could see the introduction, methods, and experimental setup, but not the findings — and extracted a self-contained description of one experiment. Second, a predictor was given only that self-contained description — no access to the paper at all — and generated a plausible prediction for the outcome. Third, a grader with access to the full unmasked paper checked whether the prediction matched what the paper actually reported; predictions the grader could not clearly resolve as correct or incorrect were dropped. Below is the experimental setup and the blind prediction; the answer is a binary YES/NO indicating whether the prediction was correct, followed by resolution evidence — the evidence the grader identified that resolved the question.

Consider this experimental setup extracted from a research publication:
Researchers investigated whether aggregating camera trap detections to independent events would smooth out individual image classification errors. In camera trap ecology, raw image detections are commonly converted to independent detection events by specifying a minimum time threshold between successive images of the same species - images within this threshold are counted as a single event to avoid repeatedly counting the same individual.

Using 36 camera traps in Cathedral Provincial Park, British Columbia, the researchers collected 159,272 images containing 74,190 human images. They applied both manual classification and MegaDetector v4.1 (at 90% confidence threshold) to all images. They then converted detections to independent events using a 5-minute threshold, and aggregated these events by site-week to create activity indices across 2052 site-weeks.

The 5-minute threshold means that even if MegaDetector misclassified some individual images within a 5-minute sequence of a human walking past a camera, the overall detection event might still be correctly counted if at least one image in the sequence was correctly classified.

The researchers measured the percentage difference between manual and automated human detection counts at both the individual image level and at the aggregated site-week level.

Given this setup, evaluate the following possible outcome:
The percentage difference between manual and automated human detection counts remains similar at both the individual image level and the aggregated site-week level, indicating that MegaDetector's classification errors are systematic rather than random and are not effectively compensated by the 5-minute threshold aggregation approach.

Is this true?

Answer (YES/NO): NO